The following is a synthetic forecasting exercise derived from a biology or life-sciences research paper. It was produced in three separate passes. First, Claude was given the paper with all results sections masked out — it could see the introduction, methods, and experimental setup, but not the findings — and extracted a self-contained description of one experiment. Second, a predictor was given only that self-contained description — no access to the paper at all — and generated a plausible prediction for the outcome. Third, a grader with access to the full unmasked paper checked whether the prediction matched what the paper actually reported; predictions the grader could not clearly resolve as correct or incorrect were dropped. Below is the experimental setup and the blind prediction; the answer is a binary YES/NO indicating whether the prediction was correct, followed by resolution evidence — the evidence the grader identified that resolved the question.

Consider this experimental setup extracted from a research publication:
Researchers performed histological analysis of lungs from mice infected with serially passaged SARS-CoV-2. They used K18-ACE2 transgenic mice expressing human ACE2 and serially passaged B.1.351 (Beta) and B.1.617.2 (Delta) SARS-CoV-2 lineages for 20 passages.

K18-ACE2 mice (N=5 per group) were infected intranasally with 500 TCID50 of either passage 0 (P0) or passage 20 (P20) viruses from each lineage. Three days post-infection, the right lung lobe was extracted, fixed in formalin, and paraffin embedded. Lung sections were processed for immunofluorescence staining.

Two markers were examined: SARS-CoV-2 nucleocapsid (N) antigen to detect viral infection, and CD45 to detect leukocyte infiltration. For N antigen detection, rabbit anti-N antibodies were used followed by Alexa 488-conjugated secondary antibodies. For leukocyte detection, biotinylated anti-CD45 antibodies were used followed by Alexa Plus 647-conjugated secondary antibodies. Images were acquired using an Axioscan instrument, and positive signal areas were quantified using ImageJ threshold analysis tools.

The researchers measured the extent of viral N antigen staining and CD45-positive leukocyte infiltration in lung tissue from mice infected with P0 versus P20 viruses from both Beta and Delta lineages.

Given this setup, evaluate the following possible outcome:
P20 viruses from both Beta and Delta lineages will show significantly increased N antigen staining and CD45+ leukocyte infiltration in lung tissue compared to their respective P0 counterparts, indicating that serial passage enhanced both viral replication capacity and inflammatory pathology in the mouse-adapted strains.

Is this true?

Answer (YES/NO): NO